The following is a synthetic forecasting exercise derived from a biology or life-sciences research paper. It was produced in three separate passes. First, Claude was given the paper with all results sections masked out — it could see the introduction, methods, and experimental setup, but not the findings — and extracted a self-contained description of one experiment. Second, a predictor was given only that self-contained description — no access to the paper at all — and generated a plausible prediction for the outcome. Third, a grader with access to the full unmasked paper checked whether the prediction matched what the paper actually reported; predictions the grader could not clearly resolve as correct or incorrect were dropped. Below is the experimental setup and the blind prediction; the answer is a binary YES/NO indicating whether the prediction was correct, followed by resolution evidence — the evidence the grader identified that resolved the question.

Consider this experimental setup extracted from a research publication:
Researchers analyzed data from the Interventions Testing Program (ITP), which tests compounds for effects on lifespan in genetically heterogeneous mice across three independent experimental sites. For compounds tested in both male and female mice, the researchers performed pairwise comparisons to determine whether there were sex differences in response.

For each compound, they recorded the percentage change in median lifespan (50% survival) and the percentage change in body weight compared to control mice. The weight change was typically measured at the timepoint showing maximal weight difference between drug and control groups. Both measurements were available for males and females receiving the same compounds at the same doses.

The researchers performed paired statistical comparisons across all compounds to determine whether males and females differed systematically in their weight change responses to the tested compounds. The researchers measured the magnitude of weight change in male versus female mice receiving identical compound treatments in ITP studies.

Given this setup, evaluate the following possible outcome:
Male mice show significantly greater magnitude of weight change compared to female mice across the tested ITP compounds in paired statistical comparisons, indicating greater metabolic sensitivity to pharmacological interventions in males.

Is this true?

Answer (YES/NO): NO